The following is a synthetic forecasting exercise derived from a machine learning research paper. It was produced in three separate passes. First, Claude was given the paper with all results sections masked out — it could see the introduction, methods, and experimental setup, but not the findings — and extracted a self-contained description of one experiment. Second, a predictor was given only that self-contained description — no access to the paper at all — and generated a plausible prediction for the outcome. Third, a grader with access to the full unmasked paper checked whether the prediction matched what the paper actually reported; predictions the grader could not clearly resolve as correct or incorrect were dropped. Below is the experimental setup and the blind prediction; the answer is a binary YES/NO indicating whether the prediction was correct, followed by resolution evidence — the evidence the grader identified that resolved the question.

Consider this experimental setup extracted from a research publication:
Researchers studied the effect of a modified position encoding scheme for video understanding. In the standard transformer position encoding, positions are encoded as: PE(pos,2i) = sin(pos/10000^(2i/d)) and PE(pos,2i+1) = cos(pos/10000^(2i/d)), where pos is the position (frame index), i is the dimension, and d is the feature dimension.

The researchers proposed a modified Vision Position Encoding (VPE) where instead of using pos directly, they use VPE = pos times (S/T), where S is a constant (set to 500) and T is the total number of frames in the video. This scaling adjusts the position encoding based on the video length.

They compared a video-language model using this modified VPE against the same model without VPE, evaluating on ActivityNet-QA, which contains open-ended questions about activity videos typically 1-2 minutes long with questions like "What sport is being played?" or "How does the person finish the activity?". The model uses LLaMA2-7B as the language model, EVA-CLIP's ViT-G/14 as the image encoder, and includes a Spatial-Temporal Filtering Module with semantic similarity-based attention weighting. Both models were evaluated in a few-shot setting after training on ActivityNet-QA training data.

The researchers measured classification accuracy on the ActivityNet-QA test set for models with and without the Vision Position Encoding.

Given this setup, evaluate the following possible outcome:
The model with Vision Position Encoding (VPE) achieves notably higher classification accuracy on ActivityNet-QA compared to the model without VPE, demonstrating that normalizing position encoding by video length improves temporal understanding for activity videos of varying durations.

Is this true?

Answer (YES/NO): NO